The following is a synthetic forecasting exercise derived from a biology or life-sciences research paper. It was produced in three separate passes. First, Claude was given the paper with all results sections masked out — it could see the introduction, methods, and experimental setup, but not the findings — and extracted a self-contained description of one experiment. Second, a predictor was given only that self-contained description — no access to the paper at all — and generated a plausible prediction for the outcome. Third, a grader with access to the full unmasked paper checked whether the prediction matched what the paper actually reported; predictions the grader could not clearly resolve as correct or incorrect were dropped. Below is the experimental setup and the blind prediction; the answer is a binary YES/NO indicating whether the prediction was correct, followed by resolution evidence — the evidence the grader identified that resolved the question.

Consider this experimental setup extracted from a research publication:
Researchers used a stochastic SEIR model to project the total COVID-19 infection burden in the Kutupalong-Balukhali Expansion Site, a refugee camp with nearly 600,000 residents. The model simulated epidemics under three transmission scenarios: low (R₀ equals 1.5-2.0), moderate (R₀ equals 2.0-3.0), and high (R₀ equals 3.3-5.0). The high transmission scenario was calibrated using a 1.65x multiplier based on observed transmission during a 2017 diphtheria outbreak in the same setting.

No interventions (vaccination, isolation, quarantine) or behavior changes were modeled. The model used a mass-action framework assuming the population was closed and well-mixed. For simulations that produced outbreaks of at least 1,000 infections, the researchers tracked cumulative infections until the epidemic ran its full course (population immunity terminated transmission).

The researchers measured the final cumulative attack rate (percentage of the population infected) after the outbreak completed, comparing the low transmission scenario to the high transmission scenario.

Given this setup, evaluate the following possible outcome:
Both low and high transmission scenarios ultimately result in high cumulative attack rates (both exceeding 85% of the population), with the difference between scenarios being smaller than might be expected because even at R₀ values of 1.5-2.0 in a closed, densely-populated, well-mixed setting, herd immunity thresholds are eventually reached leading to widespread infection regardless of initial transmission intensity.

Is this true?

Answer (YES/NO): NO